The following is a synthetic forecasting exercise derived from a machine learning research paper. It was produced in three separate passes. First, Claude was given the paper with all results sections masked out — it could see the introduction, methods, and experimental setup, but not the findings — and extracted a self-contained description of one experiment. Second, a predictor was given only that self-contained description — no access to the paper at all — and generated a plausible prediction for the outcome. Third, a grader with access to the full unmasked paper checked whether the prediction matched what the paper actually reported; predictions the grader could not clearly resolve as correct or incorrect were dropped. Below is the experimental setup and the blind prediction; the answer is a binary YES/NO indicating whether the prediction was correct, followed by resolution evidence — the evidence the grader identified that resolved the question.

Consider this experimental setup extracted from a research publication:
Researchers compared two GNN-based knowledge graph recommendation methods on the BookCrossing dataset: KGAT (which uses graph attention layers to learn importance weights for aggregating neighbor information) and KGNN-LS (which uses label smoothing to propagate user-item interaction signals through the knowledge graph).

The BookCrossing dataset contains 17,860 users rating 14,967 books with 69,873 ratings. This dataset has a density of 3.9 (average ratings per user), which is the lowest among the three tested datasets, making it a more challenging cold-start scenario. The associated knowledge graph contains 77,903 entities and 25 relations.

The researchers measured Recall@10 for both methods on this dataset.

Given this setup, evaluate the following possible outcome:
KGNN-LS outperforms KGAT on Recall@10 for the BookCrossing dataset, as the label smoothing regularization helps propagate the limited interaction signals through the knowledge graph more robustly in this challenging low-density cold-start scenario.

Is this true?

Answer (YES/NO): YES